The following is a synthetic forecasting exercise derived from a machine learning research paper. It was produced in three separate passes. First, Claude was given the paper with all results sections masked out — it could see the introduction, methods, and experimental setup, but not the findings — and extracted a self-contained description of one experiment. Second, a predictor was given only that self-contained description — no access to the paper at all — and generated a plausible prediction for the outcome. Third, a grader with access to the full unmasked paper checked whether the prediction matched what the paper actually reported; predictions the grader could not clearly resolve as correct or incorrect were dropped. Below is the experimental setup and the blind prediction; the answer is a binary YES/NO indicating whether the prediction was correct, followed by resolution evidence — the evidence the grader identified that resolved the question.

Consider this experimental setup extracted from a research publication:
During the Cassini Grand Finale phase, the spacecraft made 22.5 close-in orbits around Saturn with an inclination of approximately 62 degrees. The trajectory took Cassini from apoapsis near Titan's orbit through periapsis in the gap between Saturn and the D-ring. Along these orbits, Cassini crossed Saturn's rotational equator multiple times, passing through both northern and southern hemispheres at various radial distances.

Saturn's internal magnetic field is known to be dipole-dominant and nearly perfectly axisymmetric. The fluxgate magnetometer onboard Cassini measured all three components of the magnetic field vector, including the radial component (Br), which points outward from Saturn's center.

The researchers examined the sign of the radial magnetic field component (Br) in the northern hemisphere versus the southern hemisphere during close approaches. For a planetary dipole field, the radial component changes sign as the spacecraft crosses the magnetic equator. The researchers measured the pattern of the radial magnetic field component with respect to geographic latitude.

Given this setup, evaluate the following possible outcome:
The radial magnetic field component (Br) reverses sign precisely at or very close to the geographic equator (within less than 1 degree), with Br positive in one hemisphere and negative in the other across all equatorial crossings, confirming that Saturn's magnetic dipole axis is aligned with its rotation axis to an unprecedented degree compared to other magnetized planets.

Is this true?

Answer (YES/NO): NO